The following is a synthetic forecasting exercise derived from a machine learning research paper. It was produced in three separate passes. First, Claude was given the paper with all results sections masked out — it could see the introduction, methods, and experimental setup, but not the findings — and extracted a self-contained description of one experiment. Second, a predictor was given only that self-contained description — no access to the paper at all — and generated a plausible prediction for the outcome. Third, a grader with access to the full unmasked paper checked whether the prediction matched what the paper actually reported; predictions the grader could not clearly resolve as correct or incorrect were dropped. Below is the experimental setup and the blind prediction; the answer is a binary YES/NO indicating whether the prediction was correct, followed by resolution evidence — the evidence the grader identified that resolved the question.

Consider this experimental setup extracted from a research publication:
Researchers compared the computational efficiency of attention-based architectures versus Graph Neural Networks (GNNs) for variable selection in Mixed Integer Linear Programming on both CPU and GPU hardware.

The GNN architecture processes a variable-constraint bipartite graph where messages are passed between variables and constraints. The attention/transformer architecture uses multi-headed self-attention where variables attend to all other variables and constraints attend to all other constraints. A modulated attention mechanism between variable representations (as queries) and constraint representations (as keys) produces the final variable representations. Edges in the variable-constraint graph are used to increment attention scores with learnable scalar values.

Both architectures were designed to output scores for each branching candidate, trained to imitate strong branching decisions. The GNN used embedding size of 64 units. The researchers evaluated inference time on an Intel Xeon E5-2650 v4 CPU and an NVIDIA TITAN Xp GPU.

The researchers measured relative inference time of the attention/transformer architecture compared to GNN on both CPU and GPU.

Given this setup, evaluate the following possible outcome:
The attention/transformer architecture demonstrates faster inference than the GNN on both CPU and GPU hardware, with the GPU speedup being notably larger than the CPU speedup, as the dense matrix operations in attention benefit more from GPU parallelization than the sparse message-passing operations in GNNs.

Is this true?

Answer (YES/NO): NO